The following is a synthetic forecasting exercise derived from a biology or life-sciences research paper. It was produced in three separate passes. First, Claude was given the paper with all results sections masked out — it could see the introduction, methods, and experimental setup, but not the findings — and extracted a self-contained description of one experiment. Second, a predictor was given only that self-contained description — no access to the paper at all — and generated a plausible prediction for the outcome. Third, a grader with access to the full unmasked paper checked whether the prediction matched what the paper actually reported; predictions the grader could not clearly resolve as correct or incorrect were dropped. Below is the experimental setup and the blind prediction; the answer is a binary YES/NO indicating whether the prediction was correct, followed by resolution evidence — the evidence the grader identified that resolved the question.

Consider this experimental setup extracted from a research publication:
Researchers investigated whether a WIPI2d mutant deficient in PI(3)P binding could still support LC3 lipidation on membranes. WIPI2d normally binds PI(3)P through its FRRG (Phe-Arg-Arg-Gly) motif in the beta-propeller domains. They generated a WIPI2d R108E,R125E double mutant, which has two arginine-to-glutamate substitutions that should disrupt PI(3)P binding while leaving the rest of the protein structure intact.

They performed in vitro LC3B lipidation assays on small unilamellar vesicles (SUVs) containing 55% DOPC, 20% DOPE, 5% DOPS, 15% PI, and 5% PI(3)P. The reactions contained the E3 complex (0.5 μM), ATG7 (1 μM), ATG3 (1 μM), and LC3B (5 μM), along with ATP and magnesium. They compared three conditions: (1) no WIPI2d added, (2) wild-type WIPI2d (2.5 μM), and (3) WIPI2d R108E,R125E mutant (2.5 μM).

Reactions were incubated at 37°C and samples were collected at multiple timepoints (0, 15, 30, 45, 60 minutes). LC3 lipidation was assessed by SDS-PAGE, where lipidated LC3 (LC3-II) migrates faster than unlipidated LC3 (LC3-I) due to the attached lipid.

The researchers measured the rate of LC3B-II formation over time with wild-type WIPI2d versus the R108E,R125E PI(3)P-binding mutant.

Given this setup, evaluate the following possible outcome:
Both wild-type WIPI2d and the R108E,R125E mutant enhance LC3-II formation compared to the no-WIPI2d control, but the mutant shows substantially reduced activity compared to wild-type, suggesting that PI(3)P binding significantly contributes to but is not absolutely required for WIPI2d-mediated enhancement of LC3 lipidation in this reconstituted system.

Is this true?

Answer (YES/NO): NO